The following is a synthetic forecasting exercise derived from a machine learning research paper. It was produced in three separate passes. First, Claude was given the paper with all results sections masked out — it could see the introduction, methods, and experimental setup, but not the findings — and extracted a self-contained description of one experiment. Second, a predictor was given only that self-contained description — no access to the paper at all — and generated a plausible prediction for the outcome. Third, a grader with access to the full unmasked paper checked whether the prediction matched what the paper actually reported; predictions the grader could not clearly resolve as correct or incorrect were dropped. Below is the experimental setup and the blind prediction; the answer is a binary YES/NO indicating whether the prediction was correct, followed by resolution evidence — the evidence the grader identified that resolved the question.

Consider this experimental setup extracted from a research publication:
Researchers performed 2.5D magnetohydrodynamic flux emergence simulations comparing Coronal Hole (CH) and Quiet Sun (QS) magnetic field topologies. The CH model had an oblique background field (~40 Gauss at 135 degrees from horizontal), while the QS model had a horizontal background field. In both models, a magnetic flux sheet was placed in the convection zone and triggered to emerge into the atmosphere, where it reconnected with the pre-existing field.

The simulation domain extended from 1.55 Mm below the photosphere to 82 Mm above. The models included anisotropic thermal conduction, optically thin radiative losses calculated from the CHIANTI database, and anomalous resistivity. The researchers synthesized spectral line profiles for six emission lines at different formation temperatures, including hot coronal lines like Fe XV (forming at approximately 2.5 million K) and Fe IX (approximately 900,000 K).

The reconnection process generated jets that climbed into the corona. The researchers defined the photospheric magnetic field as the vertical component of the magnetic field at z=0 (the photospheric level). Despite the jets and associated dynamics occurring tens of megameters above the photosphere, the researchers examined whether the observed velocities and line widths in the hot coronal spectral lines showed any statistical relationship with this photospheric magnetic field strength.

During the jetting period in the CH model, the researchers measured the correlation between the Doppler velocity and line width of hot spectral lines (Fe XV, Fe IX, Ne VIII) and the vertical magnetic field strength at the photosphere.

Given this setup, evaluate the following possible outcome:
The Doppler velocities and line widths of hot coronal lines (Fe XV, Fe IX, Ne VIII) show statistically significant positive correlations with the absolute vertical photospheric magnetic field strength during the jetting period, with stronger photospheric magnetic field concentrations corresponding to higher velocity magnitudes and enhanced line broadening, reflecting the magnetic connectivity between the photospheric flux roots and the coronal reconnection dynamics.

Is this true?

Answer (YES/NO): YES